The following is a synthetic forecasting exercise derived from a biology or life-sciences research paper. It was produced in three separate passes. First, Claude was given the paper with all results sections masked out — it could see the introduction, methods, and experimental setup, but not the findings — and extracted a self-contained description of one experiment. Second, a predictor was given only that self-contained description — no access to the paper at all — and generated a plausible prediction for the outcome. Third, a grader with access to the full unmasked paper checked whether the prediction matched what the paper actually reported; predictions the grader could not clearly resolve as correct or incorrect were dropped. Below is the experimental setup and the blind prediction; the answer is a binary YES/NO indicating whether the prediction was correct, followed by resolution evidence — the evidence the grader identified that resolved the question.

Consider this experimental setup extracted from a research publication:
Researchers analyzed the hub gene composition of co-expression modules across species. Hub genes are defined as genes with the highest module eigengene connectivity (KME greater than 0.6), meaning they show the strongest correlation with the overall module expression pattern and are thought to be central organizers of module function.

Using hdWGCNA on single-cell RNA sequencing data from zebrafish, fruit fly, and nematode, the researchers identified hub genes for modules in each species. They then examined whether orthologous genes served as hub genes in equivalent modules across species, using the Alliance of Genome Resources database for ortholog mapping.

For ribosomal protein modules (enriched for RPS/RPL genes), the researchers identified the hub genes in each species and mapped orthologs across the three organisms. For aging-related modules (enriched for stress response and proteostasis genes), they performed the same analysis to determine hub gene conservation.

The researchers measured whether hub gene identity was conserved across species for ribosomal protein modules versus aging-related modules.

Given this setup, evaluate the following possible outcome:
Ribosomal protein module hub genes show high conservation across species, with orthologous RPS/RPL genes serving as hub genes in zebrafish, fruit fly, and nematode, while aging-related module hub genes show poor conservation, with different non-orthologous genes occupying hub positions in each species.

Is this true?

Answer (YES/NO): YES